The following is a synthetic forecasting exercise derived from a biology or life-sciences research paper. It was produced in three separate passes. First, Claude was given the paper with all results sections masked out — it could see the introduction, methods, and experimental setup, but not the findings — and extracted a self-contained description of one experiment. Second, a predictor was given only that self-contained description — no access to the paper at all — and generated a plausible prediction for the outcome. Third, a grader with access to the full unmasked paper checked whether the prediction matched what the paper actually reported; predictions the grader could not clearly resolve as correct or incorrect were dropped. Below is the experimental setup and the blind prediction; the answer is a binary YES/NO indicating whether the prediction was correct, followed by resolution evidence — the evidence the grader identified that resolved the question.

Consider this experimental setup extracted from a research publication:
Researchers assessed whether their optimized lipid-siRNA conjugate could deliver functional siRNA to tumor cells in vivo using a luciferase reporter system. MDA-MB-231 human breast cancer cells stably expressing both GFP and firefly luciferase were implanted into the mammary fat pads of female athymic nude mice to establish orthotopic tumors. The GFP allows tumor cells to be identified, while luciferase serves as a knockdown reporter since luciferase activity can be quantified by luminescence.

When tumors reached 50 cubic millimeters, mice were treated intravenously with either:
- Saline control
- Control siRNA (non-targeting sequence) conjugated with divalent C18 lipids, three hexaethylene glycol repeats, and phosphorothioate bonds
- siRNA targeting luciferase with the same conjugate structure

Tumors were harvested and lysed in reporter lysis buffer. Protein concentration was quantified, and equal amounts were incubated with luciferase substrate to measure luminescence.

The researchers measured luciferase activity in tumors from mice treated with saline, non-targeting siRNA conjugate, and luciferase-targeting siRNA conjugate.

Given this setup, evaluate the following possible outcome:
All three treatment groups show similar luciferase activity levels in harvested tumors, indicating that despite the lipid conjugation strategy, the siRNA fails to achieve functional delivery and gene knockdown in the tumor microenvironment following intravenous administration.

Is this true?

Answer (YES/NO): NO